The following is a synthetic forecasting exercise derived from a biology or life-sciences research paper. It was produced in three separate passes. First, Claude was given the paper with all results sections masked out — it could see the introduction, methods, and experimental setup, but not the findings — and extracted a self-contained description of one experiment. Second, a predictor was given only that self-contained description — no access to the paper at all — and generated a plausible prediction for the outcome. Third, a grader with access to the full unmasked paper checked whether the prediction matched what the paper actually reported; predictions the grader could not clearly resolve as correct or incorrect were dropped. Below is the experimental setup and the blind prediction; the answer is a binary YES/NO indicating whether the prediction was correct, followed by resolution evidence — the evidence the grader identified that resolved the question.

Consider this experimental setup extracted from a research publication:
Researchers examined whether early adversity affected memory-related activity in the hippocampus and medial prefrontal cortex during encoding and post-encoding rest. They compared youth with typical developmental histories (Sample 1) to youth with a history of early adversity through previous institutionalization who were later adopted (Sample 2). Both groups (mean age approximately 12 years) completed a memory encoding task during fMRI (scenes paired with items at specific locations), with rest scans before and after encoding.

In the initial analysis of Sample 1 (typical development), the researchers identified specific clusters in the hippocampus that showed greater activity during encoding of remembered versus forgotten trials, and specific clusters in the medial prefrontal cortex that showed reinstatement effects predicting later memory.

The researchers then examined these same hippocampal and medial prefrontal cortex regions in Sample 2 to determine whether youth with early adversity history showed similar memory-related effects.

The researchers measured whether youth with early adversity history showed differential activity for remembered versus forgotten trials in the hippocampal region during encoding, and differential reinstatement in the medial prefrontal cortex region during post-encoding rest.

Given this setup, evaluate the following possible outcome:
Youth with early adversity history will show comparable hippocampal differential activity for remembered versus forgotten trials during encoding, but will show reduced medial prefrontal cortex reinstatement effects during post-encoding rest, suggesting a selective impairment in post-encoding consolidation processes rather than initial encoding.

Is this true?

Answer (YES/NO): NO